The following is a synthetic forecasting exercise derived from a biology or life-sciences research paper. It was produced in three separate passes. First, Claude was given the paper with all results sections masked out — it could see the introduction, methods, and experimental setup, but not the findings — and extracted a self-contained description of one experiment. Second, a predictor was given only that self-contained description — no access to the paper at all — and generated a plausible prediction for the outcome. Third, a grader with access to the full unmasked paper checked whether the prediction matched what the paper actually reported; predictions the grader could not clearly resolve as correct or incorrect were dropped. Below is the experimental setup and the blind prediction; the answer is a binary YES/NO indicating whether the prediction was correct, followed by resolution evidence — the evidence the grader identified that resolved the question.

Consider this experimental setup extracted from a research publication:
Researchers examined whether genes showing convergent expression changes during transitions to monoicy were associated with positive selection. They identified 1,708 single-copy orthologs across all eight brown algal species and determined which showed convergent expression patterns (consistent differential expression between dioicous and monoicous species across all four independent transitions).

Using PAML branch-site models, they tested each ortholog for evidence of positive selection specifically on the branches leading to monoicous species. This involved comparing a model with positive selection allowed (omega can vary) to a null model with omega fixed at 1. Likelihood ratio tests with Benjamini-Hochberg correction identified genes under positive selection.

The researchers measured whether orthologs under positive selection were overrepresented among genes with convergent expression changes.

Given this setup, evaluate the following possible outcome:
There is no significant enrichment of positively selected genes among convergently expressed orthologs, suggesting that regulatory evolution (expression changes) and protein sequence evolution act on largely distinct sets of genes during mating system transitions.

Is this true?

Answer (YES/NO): NO